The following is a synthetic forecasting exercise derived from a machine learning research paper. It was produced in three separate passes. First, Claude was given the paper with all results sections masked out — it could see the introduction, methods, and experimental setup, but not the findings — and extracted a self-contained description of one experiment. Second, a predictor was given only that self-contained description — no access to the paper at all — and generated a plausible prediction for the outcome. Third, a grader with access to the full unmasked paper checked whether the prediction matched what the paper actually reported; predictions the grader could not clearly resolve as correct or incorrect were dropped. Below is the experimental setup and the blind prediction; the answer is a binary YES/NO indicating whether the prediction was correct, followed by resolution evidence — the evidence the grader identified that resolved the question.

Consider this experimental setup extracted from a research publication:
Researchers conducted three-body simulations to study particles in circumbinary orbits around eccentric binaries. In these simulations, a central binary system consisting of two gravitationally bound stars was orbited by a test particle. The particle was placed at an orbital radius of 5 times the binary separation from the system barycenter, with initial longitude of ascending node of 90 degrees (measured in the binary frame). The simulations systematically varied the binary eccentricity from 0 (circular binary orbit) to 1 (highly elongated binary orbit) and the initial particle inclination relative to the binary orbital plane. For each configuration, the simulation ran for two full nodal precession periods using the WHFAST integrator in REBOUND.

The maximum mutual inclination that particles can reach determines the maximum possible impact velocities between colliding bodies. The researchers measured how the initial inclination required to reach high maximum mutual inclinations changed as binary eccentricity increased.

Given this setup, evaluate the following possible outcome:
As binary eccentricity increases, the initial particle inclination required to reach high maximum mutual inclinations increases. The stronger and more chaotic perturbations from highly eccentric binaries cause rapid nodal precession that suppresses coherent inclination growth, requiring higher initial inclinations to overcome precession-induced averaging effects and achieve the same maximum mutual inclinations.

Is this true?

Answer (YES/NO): NO